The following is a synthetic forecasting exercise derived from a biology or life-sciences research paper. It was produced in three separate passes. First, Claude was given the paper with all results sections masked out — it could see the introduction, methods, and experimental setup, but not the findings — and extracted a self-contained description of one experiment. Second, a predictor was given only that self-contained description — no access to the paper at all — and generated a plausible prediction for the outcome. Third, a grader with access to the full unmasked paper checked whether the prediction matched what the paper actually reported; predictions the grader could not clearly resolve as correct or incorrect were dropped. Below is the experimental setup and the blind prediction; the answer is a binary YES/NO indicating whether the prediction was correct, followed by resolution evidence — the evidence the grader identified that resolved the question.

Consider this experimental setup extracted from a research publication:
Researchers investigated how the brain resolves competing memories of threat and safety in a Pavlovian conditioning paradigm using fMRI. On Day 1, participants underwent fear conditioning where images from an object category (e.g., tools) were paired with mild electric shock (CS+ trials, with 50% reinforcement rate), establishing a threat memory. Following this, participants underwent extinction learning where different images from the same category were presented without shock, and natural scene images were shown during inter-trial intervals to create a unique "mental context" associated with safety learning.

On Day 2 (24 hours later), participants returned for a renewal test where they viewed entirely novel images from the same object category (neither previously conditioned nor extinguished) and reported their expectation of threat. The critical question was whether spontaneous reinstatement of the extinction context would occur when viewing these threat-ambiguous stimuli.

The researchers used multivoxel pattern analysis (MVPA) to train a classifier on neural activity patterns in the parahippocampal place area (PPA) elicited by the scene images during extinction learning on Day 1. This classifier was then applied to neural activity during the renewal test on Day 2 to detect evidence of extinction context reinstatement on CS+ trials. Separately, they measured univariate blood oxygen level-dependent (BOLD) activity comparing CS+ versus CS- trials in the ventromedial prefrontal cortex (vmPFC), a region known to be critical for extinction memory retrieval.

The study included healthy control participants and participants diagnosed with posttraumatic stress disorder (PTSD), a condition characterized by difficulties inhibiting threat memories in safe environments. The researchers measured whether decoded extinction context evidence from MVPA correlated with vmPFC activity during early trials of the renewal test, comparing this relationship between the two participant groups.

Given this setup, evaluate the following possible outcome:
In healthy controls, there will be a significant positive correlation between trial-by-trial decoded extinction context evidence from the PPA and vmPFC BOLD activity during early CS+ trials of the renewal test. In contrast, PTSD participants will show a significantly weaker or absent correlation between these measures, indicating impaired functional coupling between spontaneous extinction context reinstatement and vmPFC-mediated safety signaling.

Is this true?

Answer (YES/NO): YES